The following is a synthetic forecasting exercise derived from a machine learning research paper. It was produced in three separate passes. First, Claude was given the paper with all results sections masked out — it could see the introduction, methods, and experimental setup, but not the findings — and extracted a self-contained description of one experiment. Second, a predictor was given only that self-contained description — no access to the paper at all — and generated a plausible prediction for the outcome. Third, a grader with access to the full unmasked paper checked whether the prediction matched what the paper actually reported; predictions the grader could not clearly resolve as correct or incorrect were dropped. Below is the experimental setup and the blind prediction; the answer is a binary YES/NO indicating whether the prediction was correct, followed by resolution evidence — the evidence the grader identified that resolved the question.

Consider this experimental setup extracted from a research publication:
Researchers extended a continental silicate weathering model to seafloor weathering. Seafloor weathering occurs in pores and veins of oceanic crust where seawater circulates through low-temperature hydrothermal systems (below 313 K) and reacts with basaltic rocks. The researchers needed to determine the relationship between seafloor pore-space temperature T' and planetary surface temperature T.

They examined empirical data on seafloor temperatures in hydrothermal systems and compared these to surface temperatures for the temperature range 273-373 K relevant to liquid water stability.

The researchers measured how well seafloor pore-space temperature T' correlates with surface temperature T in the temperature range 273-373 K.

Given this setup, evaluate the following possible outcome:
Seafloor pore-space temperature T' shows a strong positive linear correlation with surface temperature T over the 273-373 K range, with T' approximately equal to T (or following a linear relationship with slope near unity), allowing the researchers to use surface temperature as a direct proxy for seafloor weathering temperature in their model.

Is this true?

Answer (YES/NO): YES